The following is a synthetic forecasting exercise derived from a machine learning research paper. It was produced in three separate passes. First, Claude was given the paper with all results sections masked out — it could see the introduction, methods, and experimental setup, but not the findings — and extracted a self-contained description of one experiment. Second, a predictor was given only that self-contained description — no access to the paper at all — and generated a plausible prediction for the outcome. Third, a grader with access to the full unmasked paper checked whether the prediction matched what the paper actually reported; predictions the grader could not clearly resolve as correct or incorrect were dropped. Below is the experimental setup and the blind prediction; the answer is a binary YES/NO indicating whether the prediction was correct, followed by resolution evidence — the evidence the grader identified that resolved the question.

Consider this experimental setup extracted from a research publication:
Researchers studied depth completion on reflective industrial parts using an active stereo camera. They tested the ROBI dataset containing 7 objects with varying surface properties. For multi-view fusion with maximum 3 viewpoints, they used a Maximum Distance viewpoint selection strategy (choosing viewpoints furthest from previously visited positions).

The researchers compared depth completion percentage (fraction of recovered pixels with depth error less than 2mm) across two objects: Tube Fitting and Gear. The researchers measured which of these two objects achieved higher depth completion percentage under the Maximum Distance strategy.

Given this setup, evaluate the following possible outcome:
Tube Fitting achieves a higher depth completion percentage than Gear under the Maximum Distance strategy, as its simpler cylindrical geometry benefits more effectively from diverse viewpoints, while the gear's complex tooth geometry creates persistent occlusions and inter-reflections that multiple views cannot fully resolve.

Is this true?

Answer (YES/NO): YES